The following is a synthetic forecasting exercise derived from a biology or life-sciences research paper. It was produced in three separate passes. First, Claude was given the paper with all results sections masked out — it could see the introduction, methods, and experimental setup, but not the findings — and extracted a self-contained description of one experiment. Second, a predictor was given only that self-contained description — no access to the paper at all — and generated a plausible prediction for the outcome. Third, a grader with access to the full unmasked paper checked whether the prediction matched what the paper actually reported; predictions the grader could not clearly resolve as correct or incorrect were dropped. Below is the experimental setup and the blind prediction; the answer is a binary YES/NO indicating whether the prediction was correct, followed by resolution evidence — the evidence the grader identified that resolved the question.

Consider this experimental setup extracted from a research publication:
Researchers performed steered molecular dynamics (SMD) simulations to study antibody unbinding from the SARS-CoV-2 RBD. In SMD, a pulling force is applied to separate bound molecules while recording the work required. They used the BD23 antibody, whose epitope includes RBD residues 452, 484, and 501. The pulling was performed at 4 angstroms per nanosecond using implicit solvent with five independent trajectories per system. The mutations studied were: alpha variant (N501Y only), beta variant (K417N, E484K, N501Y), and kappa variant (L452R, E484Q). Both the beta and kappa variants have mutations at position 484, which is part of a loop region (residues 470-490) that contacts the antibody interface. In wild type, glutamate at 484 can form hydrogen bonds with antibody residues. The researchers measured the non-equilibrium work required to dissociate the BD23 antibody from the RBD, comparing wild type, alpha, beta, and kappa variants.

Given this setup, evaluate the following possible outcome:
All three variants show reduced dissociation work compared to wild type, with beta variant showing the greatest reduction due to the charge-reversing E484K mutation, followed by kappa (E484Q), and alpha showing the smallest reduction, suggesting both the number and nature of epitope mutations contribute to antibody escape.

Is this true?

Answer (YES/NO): NO